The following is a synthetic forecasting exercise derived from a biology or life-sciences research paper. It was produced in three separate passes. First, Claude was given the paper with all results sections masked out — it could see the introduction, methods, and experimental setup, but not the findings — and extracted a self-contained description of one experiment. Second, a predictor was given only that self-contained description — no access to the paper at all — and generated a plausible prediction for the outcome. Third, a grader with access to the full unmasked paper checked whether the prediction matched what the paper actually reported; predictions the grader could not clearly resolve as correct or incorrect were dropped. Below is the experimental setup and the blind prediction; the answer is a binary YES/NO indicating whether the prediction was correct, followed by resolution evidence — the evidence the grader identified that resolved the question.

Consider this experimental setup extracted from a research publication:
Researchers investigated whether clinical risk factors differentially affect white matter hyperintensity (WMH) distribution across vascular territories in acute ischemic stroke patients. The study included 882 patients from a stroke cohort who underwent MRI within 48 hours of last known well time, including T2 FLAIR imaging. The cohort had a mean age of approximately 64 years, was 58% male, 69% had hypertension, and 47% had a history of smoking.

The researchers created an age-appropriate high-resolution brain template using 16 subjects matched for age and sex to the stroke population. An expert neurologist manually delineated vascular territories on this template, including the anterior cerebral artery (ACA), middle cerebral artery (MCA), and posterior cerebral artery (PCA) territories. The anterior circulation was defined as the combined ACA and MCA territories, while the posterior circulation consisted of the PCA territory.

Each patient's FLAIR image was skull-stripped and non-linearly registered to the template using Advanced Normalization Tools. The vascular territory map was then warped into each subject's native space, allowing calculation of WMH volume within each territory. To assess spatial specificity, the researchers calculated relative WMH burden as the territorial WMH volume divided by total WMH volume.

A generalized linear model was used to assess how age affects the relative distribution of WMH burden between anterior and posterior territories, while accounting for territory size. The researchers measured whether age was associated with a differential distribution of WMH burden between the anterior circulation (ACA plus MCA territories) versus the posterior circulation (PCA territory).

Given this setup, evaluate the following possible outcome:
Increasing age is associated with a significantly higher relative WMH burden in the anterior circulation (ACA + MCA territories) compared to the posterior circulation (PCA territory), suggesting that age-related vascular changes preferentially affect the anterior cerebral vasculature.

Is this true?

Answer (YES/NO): NO